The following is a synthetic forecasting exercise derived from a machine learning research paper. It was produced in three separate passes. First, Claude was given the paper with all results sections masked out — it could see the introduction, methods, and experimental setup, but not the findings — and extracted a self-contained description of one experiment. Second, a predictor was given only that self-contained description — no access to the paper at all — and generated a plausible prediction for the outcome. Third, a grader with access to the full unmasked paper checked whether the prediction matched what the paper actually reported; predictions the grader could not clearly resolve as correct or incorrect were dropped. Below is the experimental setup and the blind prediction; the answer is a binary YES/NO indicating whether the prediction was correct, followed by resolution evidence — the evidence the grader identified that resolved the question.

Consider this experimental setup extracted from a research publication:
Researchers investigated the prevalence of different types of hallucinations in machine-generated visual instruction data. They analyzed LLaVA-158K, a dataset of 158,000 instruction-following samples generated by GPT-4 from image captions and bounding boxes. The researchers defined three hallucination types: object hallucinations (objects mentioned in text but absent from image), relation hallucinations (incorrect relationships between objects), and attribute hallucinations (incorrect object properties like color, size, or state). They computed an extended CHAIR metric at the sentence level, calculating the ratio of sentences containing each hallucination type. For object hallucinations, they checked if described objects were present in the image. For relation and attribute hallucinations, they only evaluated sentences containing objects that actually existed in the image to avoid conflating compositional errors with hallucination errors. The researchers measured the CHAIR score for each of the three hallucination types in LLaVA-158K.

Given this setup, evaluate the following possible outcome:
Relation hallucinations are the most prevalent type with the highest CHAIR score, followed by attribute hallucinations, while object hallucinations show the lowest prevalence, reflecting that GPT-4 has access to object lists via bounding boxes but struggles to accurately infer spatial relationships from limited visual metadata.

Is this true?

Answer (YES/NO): YES